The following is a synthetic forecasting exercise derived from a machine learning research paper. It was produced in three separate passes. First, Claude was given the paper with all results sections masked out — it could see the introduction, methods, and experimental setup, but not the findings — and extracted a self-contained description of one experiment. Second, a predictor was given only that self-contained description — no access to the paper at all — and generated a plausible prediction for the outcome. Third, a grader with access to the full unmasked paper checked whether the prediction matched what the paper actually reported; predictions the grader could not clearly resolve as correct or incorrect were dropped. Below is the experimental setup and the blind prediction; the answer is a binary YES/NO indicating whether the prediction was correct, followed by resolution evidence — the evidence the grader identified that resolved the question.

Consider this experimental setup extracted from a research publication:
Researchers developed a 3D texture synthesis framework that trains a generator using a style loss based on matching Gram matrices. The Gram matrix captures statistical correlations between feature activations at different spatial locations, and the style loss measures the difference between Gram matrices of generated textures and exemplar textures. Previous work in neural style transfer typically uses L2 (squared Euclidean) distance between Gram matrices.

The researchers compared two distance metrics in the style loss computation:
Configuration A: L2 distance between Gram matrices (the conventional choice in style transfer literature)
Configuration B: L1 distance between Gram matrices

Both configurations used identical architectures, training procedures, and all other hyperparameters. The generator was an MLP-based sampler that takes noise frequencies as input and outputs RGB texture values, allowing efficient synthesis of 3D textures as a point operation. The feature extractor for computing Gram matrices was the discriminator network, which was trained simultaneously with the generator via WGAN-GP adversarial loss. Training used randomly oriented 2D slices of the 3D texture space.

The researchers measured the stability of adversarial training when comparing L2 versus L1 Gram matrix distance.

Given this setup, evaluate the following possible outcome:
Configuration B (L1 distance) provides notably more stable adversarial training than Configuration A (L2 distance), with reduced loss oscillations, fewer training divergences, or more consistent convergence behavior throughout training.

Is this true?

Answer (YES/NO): YES